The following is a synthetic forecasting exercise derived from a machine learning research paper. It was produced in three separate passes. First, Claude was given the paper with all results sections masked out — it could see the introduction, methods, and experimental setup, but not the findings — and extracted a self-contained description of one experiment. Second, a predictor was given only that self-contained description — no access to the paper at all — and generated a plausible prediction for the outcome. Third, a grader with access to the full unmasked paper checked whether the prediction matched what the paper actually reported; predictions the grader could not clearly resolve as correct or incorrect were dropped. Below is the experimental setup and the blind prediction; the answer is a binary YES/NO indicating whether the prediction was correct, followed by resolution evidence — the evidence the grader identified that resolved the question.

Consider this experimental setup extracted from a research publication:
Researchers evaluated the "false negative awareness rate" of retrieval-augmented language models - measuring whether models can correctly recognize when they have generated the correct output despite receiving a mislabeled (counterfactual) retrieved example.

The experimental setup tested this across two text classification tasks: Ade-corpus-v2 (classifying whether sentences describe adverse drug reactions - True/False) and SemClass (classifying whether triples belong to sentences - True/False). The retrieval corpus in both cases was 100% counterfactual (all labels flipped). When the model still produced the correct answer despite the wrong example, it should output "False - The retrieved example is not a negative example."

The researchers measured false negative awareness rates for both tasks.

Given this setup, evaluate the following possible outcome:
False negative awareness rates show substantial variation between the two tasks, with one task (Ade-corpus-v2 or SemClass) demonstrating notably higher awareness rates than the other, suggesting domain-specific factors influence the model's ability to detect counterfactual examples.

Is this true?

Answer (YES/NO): YES